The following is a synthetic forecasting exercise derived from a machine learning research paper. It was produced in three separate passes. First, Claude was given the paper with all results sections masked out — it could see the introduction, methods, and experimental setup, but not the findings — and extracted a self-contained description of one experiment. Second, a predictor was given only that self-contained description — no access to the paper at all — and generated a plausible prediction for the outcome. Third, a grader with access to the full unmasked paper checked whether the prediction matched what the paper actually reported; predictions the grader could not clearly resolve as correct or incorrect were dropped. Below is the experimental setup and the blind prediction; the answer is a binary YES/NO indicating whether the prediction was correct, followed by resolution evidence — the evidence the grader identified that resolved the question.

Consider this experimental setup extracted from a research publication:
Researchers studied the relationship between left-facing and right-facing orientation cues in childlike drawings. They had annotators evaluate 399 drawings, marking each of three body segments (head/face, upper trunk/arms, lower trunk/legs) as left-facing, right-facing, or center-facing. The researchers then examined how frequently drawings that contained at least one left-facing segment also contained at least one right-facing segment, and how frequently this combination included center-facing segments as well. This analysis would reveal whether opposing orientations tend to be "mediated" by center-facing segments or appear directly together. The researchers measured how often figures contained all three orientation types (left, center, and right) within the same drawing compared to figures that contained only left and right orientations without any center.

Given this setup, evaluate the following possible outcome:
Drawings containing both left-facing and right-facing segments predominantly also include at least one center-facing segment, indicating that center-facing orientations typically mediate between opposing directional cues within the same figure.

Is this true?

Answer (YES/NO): YES